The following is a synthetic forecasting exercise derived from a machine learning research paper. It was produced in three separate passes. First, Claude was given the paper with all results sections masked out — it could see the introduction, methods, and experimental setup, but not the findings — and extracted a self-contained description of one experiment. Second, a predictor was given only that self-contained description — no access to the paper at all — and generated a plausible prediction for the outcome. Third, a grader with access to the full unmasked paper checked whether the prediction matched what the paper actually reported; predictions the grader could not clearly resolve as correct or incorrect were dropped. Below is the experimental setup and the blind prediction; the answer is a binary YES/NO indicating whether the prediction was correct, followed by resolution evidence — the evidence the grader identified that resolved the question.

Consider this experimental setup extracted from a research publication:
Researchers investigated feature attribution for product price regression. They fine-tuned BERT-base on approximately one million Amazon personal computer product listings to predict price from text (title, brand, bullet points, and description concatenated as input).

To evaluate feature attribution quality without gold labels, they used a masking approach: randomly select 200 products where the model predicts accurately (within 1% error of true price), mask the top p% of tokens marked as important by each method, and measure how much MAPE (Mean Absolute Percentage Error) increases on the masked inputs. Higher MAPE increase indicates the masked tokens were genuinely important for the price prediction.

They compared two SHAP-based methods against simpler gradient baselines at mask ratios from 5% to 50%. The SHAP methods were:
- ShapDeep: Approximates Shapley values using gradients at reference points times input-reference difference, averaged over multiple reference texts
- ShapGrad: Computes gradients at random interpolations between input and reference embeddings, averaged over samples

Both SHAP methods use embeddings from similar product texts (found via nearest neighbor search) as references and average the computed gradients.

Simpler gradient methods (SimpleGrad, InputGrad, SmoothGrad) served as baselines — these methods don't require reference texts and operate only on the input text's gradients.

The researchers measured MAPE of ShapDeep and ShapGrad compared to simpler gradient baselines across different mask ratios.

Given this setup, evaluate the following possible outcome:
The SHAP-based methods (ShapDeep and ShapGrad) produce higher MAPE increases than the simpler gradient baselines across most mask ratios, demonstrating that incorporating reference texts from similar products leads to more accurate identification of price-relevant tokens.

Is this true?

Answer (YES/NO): NO